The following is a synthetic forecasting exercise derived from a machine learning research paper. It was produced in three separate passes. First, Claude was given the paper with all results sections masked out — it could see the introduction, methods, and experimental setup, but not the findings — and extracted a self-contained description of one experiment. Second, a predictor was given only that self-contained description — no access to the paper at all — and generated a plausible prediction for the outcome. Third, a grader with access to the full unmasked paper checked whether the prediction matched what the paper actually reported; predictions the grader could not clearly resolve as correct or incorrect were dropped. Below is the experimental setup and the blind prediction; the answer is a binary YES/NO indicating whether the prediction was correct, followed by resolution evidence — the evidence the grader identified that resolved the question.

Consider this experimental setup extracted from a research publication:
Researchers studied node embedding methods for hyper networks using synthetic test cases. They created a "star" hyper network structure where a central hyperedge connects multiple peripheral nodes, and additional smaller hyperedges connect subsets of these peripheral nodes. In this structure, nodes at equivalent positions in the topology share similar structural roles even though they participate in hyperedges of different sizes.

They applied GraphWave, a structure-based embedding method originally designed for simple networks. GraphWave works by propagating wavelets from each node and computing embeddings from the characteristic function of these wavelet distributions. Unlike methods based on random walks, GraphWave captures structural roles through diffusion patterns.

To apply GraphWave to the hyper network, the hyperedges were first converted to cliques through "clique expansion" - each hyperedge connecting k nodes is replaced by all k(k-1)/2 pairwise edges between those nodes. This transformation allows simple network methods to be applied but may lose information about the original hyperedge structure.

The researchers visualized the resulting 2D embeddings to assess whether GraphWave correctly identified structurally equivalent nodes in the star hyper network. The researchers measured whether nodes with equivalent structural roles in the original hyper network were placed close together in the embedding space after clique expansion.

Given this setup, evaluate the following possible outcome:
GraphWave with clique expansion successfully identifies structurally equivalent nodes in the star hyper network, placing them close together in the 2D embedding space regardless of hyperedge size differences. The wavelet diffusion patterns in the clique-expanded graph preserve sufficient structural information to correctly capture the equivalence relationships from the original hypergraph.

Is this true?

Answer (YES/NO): NO